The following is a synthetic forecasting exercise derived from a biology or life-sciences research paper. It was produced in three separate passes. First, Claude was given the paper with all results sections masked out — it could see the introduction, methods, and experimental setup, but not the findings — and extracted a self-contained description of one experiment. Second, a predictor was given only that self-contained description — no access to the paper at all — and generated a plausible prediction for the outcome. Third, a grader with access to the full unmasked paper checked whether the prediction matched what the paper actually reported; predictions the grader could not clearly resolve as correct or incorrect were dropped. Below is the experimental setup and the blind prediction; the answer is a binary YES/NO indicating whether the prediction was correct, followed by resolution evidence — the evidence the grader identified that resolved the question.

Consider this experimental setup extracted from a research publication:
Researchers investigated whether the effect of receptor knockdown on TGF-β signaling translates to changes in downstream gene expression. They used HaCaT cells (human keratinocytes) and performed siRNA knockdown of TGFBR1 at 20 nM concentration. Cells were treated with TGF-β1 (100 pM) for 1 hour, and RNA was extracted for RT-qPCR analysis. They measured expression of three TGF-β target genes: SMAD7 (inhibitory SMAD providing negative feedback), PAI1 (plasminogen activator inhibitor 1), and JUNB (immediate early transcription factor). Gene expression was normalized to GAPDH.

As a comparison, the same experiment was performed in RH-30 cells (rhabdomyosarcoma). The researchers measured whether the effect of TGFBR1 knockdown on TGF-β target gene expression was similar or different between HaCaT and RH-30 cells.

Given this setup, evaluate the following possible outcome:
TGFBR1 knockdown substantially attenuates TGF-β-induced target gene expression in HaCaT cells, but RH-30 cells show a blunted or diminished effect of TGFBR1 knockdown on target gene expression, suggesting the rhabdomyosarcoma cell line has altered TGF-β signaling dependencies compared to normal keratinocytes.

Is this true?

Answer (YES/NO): YES